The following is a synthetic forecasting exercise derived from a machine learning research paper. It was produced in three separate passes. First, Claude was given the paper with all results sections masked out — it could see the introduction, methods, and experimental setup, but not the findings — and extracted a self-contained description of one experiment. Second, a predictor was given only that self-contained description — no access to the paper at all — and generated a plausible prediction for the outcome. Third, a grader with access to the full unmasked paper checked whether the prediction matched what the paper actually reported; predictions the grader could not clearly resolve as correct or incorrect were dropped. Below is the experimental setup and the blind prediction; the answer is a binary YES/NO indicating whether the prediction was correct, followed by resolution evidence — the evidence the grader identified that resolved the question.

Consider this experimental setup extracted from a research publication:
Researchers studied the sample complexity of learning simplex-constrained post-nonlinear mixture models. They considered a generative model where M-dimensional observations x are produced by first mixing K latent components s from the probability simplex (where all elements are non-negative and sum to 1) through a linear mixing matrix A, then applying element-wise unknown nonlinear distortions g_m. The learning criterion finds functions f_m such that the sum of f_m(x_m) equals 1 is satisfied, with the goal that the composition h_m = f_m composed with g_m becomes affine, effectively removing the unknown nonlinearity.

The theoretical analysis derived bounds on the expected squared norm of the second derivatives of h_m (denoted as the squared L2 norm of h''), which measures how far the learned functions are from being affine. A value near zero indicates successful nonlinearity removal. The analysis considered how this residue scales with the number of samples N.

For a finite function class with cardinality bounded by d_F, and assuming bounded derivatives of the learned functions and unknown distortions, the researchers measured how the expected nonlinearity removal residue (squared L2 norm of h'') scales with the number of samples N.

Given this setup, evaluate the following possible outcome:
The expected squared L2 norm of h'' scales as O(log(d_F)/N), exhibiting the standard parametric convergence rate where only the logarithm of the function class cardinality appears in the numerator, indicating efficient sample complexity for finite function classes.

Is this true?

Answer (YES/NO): NO